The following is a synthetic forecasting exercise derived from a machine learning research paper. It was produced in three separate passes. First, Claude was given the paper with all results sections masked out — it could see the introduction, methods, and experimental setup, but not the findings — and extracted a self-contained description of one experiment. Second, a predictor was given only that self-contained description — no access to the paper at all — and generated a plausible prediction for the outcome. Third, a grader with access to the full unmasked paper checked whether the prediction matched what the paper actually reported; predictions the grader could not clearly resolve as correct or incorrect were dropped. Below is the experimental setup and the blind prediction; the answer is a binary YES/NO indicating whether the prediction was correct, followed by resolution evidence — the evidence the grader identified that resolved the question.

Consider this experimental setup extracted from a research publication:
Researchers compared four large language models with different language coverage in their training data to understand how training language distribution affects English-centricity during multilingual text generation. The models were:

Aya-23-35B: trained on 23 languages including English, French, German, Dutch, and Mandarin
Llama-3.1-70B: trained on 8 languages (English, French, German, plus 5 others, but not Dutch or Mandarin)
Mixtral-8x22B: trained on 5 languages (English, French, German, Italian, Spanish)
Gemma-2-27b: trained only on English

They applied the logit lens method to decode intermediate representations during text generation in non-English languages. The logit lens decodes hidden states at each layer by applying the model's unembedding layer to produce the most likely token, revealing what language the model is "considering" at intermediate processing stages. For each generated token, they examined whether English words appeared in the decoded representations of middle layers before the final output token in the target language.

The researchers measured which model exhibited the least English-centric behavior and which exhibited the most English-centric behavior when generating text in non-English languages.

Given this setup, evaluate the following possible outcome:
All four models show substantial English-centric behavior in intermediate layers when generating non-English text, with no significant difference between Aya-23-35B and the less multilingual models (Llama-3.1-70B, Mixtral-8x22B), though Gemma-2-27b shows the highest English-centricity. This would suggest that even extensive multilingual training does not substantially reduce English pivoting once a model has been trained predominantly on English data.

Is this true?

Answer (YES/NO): NO